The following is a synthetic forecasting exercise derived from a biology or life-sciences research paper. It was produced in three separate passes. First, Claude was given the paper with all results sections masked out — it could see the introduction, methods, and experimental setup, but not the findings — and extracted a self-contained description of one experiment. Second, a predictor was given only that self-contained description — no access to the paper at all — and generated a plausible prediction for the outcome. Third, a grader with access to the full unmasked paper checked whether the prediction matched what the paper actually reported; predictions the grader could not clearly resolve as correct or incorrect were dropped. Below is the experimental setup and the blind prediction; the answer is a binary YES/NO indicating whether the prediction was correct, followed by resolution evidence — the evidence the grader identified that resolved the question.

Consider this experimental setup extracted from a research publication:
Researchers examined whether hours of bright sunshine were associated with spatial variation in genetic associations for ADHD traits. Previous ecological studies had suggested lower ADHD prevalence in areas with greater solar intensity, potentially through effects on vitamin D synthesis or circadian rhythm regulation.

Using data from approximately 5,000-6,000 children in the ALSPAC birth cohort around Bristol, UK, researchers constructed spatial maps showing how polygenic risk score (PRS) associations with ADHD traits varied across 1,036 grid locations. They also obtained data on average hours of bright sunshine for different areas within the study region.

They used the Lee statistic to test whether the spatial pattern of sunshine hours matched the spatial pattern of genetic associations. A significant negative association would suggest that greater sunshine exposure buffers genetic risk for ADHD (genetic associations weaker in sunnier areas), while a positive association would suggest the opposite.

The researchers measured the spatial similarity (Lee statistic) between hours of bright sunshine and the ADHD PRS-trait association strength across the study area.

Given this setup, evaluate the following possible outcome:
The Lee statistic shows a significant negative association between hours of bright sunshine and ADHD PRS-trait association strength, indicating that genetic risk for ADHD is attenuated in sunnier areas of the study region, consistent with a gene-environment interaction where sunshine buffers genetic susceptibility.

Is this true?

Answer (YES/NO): YES